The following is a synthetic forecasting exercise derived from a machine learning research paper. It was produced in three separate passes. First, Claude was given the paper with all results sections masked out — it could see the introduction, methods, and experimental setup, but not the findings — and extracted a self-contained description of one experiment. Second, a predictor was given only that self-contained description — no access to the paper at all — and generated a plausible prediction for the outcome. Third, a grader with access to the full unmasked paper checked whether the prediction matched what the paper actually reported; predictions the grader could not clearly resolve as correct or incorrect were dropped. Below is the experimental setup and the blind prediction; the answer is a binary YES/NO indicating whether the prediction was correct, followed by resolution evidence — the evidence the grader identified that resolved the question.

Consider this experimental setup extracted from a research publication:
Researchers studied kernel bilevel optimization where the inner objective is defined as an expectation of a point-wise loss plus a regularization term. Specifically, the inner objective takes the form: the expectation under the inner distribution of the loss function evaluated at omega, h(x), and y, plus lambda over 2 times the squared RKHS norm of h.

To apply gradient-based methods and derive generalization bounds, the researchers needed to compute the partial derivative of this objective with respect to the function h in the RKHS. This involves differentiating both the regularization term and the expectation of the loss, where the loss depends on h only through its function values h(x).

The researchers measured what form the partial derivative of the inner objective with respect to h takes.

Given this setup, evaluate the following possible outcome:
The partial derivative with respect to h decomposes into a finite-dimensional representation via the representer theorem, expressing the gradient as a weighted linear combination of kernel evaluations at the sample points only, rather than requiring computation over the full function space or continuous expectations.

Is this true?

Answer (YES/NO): NO